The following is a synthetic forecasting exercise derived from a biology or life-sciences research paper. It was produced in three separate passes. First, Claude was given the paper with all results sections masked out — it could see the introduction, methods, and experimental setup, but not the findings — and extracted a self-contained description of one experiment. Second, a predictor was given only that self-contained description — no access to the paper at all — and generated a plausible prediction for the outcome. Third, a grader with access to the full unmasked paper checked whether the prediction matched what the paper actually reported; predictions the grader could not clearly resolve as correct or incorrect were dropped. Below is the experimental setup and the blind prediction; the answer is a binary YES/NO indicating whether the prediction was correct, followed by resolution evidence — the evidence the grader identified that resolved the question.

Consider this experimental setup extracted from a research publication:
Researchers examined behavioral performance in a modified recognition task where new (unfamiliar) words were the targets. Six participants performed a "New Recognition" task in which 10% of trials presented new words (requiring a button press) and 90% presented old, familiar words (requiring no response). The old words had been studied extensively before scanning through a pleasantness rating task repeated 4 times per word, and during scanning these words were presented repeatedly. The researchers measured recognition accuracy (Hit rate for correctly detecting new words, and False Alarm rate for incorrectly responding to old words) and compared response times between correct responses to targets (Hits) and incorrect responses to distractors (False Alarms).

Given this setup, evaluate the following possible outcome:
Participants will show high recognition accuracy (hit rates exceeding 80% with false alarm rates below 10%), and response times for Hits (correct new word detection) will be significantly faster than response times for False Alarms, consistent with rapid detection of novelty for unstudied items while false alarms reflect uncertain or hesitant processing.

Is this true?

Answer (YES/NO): YES